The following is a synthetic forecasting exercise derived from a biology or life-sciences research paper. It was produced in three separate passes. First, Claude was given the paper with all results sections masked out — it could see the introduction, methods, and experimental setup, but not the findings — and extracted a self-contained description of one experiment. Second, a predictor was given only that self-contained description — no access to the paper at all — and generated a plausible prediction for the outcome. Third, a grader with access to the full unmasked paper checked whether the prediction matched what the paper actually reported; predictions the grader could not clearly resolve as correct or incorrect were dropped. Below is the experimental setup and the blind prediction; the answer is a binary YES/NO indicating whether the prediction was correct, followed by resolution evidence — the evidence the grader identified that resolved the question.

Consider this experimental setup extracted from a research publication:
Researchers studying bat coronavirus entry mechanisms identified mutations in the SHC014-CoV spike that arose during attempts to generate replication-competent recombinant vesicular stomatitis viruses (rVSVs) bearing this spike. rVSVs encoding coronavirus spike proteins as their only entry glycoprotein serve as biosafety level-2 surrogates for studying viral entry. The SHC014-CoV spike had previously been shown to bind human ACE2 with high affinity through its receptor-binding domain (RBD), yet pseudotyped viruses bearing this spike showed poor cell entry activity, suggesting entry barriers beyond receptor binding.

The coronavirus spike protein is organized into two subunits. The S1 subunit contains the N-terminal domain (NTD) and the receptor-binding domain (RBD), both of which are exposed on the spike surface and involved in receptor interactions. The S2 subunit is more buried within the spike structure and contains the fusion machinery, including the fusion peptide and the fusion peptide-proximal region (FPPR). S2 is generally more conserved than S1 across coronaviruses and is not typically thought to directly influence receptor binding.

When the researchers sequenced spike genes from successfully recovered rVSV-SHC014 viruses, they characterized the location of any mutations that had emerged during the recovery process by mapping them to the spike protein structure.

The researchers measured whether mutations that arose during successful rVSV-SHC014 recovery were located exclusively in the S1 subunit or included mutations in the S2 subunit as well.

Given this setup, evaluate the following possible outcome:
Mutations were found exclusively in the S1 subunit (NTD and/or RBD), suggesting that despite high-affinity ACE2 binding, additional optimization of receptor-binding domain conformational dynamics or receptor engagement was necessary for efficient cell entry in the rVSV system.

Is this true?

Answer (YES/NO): NO